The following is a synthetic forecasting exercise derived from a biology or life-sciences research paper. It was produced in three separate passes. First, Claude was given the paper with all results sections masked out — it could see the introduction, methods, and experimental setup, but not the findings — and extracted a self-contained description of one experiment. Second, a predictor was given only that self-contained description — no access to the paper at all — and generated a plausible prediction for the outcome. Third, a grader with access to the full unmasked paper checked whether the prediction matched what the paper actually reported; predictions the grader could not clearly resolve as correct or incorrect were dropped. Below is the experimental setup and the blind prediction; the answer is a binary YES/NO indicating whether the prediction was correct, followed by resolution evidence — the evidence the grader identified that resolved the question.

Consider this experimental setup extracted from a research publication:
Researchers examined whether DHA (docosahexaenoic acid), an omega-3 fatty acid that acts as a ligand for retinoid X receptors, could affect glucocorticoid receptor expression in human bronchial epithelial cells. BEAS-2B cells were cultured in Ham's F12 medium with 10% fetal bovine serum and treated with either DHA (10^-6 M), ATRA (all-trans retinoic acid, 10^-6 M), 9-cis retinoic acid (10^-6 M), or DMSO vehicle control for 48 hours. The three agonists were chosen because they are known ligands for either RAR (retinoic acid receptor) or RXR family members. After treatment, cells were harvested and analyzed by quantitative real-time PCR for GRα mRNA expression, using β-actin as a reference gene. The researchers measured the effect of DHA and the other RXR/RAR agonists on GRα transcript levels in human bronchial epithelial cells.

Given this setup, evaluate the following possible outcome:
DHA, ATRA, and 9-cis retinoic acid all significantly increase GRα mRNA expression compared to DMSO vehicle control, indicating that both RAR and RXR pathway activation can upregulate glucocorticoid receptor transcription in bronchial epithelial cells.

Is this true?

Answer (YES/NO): YES